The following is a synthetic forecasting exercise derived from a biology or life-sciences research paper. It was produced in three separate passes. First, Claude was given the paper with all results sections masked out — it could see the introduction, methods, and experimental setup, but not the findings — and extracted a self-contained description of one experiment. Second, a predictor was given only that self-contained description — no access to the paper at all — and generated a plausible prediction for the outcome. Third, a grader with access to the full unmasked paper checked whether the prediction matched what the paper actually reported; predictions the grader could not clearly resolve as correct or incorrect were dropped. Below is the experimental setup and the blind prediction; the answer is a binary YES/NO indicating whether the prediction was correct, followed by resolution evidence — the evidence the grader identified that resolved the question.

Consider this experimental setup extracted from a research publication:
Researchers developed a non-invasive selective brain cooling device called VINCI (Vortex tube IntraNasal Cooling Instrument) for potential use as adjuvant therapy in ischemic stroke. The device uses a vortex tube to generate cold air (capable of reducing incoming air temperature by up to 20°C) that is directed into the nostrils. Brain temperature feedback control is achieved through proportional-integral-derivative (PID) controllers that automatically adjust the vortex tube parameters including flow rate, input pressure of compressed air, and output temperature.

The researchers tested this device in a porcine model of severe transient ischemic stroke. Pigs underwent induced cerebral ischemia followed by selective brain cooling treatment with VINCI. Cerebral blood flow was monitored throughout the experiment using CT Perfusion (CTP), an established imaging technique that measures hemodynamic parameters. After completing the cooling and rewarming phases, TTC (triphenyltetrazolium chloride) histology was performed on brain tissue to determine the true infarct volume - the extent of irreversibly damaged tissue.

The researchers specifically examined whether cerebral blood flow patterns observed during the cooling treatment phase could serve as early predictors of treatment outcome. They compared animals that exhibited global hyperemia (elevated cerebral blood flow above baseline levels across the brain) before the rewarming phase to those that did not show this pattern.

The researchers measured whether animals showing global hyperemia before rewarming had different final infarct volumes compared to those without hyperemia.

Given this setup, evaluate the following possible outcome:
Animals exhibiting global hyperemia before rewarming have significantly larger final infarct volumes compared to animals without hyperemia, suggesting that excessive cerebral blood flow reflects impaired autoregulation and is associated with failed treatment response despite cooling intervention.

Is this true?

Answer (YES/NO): YES